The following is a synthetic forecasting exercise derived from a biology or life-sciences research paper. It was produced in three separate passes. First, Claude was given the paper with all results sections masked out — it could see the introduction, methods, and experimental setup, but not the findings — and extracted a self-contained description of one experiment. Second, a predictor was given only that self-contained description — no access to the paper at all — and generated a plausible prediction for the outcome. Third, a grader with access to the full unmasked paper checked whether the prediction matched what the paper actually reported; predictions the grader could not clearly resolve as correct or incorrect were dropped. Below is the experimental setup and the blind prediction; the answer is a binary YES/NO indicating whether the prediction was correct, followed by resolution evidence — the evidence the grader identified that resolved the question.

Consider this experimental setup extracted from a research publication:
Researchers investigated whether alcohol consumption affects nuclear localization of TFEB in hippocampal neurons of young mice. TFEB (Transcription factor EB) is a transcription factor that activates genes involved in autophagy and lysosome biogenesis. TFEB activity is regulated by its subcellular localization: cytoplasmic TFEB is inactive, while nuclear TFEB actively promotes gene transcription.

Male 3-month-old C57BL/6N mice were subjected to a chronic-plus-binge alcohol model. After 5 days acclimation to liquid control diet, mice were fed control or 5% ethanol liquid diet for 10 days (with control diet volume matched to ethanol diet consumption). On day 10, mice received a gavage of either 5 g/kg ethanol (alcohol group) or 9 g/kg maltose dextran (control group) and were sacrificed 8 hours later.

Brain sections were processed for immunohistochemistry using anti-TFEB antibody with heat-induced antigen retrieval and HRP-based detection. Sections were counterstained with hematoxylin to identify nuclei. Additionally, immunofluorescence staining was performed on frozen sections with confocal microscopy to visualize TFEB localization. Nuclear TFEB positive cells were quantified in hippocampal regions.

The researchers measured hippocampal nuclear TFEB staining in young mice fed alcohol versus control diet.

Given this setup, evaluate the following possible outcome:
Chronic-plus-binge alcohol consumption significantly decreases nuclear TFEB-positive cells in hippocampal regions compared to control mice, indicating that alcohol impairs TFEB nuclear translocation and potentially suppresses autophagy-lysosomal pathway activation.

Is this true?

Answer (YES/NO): YES